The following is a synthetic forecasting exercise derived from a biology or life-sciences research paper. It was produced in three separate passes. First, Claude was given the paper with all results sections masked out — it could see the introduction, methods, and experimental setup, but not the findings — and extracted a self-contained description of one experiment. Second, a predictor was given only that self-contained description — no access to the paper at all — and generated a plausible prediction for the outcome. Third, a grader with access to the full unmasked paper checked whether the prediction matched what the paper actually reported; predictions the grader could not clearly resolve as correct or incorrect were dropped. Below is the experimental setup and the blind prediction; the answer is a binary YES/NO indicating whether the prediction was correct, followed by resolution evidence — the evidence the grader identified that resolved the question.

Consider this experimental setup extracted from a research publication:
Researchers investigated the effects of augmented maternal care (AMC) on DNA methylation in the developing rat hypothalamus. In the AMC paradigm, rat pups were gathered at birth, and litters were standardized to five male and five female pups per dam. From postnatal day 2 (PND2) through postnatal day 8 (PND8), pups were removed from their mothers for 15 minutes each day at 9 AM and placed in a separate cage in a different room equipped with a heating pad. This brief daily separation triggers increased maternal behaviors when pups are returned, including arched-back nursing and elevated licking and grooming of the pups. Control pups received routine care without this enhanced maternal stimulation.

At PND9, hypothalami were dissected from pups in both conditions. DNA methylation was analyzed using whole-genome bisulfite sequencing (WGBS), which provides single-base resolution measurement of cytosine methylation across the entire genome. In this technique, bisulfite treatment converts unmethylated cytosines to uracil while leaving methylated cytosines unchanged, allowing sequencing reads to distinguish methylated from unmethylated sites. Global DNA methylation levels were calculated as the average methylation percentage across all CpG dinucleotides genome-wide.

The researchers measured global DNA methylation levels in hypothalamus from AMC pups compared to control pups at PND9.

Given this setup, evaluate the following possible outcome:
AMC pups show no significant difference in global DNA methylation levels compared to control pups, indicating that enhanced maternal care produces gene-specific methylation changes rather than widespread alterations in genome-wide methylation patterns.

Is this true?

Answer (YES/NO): NO